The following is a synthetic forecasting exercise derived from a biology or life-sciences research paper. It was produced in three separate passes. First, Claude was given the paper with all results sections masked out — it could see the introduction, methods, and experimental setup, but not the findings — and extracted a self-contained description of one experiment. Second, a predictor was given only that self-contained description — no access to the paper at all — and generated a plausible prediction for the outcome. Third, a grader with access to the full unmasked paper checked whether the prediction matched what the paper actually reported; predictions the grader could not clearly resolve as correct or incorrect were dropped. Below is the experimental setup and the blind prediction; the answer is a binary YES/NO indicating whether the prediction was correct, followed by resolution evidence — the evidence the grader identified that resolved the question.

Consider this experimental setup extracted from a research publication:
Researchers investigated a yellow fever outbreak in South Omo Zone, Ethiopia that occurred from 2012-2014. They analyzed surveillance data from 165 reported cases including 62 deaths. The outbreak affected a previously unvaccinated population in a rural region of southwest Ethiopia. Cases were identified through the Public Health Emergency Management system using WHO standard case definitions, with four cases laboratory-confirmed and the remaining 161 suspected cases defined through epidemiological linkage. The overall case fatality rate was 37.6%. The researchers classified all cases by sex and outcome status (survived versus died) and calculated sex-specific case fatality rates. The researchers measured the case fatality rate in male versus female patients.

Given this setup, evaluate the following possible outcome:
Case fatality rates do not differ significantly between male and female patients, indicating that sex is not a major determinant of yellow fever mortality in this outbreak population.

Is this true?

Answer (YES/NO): NO